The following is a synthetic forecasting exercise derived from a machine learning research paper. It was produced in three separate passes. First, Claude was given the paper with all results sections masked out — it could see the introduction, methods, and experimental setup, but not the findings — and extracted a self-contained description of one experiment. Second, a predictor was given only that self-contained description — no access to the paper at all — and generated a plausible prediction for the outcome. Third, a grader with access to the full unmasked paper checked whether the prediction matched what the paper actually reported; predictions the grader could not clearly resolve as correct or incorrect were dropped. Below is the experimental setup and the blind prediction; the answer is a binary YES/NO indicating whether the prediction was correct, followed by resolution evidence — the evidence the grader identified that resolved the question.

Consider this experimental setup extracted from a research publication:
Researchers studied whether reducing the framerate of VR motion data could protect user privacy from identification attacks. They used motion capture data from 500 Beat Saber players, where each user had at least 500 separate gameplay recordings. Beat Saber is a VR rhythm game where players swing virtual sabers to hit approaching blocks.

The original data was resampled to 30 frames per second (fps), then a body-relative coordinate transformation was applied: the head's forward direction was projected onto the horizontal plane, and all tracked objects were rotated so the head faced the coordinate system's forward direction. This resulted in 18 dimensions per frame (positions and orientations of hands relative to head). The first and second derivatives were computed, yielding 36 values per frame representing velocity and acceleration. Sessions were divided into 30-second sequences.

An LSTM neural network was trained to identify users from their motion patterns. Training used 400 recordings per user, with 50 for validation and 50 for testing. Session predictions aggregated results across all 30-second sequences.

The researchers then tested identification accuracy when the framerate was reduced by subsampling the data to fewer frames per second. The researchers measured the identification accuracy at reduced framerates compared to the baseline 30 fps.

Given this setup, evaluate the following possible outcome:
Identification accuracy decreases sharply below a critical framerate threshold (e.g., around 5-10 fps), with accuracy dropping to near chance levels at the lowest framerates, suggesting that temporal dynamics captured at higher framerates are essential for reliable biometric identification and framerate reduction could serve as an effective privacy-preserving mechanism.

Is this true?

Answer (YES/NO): NO